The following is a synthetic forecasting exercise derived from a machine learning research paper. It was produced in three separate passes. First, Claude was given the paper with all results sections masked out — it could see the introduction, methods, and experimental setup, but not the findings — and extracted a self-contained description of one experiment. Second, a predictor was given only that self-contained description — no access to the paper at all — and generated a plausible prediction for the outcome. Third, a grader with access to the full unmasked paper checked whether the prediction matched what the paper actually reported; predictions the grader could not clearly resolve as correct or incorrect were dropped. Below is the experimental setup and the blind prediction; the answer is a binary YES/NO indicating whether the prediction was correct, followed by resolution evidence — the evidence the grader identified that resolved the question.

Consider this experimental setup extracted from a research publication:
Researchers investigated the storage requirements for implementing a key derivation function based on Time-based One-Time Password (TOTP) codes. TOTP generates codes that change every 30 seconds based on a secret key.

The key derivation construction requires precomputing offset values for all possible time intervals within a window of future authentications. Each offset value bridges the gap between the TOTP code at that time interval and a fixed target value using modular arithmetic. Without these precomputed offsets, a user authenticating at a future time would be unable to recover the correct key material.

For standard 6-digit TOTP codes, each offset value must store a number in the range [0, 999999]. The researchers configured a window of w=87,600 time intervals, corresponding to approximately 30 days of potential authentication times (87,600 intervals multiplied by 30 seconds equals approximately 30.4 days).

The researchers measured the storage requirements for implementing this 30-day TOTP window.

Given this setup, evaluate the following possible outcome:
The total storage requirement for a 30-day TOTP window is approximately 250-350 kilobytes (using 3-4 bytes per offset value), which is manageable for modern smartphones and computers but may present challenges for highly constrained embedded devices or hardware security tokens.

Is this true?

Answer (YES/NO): NO